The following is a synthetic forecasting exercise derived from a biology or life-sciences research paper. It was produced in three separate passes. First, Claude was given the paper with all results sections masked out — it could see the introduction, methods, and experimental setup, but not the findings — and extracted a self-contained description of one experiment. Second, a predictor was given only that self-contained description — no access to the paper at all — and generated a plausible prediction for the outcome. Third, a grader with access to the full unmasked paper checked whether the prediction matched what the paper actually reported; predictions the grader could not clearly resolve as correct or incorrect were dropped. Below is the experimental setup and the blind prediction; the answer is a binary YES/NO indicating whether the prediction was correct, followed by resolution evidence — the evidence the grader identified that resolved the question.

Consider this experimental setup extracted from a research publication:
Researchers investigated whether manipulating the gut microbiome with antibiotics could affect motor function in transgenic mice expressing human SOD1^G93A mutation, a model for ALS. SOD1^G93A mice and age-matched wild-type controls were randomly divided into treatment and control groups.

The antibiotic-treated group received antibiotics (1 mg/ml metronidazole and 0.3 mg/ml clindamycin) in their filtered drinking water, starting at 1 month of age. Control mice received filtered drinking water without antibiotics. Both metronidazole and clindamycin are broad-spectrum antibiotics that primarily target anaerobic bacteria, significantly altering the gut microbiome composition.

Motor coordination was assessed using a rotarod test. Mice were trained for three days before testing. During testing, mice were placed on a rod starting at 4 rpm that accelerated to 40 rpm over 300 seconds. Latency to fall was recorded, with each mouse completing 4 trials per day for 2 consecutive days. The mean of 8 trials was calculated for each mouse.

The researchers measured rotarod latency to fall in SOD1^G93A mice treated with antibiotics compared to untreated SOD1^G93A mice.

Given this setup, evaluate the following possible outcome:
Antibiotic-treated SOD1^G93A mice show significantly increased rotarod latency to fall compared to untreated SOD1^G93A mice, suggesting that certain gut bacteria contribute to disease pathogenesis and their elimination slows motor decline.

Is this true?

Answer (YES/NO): YES